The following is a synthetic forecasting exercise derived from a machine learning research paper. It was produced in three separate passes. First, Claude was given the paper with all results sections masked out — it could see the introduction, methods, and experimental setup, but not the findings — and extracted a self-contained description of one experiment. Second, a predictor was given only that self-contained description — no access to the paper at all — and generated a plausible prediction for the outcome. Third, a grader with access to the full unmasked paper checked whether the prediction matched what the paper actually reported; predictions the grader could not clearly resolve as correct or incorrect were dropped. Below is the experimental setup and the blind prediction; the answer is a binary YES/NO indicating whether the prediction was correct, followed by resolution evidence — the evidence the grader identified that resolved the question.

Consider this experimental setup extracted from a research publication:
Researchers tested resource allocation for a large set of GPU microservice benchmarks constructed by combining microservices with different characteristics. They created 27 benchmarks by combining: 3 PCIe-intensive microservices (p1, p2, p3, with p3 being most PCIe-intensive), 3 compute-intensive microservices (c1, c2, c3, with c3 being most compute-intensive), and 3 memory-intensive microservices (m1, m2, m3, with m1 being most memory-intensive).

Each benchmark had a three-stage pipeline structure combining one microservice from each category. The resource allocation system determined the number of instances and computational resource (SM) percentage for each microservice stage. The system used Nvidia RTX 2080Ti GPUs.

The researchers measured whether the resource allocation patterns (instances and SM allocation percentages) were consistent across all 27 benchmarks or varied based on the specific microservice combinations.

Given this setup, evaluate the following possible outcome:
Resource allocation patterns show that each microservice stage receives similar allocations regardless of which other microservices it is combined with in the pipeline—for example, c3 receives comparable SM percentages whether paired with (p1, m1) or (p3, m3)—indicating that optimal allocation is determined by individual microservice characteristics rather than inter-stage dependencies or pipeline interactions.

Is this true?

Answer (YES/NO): NO